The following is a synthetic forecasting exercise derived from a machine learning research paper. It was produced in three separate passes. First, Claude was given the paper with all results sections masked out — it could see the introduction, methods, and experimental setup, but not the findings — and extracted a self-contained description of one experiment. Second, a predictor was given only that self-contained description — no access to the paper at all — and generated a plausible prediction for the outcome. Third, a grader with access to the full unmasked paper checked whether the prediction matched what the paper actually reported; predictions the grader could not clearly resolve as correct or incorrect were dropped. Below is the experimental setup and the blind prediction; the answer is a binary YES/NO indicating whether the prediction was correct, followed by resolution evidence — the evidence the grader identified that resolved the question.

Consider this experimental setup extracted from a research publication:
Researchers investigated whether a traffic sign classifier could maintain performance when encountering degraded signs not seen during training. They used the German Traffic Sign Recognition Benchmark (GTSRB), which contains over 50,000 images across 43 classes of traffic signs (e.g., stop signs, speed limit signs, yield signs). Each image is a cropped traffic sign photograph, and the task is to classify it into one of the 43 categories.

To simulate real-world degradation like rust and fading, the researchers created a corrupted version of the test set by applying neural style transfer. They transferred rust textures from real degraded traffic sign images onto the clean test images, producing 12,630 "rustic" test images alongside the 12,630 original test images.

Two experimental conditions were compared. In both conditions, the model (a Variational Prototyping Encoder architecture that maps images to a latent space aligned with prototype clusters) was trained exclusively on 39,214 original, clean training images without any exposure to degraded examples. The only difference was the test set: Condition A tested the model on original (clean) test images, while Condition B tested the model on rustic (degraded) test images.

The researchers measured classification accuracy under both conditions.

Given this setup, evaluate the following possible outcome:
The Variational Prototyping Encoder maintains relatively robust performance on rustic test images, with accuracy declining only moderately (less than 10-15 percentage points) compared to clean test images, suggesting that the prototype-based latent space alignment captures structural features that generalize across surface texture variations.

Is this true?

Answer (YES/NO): NO